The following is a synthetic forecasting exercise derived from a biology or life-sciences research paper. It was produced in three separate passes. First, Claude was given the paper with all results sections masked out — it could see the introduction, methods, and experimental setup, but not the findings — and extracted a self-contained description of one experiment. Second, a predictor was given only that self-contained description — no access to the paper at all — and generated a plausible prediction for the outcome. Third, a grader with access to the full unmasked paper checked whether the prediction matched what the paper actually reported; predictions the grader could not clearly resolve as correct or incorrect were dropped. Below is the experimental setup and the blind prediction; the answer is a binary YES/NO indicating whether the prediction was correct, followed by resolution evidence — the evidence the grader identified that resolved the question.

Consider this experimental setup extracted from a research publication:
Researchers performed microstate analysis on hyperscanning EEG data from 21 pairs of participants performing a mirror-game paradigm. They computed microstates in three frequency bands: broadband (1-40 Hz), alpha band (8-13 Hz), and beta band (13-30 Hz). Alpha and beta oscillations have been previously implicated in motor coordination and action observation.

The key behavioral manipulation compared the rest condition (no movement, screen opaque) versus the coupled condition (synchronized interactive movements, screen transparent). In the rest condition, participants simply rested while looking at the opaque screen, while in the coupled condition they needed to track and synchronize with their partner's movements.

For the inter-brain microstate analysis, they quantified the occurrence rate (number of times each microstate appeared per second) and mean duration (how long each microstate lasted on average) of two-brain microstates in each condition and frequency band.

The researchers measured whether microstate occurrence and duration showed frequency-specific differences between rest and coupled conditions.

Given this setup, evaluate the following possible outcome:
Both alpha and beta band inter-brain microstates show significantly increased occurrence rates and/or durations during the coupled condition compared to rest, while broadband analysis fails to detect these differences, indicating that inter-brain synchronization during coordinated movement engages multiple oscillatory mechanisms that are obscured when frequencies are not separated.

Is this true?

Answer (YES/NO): NO